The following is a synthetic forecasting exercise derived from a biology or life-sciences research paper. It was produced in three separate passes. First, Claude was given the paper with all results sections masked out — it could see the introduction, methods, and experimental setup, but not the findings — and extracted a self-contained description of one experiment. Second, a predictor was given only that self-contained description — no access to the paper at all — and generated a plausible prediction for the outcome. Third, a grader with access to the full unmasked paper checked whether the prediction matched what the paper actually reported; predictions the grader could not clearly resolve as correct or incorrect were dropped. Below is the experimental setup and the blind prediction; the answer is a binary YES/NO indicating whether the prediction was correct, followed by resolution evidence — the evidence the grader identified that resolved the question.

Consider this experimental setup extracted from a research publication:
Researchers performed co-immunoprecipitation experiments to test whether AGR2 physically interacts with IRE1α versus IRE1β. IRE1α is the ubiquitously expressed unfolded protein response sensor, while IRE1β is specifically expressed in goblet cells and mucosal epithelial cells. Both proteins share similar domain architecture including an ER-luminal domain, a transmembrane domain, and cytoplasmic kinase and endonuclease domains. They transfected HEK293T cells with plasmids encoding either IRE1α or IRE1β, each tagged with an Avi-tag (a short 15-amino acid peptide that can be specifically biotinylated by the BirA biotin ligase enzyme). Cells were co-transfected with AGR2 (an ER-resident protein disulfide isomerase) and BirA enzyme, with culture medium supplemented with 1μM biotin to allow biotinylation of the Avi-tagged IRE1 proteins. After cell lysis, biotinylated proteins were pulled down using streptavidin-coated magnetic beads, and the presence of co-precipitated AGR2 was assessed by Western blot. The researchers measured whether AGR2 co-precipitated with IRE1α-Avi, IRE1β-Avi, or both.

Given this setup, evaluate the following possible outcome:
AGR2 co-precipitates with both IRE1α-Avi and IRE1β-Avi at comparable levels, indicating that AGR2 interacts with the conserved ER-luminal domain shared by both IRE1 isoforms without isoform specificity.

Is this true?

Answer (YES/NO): NO